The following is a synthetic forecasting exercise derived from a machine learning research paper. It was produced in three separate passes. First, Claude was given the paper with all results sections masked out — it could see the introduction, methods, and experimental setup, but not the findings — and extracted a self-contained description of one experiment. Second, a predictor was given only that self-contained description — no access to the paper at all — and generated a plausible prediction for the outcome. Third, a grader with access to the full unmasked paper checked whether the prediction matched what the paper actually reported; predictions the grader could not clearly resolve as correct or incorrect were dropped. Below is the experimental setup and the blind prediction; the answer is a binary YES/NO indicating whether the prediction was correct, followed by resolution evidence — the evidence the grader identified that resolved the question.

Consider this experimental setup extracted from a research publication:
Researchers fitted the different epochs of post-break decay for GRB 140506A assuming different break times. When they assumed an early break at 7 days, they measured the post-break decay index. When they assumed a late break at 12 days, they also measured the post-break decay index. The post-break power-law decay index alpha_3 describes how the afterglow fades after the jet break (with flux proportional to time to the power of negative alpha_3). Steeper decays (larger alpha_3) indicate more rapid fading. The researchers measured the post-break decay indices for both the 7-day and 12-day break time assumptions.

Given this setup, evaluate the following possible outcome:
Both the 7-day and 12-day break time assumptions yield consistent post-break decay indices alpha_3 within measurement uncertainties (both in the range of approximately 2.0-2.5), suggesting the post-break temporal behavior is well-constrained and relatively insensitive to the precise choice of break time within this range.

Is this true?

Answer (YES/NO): NO